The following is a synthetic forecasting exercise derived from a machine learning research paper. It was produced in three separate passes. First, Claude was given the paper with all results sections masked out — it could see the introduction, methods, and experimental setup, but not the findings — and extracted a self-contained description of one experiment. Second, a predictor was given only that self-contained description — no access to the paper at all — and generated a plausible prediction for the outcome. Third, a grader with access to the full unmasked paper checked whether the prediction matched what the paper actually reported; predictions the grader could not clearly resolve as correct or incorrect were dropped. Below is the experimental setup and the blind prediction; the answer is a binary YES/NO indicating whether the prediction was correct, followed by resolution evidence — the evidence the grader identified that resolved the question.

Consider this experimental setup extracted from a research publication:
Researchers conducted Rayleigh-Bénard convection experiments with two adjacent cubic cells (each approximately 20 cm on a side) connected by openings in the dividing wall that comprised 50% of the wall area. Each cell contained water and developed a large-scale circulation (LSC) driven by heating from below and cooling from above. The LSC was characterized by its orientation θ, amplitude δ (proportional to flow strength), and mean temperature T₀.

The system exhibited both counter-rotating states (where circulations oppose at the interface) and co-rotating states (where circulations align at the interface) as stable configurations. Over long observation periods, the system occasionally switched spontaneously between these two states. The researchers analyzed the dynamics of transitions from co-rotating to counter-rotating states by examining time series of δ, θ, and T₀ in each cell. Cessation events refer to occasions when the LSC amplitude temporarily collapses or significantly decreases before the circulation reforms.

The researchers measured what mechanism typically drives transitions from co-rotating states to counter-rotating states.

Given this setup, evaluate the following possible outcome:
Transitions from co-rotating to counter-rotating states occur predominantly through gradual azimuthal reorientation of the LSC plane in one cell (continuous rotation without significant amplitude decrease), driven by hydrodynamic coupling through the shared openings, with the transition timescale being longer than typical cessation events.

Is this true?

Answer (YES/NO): NO